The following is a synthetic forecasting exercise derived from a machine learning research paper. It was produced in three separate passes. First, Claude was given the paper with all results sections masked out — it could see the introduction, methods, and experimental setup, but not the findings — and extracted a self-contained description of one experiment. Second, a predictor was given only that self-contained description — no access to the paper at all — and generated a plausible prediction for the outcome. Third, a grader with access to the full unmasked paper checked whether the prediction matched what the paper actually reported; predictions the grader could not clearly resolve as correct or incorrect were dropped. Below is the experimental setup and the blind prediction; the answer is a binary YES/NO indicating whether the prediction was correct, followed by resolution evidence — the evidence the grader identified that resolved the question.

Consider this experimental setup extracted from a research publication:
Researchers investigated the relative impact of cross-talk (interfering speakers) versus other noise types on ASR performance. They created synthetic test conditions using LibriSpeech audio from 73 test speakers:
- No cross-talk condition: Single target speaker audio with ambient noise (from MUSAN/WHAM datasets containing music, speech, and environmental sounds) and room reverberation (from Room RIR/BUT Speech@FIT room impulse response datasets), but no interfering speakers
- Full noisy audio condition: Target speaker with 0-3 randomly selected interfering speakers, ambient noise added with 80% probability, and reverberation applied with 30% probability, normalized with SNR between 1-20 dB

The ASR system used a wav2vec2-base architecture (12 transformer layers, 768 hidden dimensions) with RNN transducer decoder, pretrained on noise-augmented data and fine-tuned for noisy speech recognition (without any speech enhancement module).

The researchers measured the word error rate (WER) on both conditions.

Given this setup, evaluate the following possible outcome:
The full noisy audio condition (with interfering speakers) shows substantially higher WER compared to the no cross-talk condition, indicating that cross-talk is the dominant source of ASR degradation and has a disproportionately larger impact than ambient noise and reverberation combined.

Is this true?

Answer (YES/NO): YES